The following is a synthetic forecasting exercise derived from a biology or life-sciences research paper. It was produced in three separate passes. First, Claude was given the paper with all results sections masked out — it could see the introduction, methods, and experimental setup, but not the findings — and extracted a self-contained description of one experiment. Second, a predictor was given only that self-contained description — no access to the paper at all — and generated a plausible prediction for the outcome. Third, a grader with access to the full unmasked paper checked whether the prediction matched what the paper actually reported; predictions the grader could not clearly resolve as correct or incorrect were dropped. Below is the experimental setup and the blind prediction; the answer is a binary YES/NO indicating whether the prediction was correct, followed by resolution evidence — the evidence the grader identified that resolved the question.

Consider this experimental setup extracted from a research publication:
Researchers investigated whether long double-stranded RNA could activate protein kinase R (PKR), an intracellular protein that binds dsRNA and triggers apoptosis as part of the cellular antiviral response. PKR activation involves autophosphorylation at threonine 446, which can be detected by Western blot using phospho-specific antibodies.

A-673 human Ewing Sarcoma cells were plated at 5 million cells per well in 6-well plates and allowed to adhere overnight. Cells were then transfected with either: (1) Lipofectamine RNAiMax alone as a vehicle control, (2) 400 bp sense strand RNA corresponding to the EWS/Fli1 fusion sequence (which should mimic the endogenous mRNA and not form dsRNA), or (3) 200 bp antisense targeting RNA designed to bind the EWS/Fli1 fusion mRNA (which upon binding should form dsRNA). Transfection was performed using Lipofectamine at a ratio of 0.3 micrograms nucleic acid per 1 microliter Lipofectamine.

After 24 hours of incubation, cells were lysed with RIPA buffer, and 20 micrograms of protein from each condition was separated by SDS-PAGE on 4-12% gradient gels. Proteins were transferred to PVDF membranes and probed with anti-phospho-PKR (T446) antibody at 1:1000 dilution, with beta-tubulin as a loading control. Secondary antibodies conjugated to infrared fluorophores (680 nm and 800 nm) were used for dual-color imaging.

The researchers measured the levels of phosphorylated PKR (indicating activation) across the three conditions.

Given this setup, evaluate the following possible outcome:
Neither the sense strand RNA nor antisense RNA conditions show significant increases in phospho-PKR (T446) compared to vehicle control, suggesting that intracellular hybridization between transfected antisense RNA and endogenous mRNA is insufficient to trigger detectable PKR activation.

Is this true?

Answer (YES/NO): NO